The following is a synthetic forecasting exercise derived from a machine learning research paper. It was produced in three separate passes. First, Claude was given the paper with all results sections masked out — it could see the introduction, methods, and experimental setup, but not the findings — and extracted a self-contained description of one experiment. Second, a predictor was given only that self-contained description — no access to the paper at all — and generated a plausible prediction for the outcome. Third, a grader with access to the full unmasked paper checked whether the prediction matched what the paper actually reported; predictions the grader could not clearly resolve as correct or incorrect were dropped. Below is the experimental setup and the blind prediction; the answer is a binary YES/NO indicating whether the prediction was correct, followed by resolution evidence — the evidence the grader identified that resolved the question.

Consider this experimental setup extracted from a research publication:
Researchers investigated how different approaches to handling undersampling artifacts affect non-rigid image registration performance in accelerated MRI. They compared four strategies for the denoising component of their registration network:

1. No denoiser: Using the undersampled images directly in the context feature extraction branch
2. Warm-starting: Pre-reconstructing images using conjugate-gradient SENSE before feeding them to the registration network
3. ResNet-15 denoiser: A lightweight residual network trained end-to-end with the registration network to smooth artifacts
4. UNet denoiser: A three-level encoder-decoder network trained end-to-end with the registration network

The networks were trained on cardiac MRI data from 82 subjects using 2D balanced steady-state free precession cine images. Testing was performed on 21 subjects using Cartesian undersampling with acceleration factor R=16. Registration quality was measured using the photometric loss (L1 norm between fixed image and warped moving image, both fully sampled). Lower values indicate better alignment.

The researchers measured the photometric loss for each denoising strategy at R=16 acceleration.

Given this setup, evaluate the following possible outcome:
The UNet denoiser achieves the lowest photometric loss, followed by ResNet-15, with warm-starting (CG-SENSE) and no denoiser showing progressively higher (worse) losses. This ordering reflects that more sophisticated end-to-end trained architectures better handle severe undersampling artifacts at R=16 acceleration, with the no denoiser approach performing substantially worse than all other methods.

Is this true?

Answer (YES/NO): NO